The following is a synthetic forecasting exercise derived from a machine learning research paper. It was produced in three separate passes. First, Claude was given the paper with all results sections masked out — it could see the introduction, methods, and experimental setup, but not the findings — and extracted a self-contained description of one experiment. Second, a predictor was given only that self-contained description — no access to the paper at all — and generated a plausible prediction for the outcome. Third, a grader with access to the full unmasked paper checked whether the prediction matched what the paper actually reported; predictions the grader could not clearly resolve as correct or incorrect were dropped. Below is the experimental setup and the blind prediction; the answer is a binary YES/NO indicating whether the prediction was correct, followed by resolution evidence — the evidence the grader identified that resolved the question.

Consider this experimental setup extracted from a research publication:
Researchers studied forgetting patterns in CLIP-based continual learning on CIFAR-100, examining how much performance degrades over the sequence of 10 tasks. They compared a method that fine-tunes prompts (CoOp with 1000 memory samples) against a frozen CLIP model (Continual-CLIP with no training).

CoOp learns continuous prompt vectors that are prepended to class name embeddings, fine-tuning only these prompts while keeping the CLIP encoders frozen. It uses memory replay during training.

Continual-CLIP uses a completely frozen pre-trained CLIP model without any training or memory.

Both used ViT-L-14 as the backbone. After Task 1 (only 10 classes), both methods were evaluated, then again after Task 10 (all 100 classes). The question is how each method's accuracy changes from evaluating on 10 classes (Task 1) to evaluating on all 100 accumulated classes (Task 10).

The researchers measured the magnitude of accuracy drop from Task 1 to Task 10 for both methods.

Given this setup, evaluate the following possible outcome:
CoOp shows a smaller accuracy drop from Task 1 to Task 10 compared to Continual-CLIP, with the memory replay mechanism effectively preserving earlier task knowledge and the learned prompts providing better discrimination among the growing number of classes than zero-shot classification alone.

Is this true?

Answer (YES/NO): YES